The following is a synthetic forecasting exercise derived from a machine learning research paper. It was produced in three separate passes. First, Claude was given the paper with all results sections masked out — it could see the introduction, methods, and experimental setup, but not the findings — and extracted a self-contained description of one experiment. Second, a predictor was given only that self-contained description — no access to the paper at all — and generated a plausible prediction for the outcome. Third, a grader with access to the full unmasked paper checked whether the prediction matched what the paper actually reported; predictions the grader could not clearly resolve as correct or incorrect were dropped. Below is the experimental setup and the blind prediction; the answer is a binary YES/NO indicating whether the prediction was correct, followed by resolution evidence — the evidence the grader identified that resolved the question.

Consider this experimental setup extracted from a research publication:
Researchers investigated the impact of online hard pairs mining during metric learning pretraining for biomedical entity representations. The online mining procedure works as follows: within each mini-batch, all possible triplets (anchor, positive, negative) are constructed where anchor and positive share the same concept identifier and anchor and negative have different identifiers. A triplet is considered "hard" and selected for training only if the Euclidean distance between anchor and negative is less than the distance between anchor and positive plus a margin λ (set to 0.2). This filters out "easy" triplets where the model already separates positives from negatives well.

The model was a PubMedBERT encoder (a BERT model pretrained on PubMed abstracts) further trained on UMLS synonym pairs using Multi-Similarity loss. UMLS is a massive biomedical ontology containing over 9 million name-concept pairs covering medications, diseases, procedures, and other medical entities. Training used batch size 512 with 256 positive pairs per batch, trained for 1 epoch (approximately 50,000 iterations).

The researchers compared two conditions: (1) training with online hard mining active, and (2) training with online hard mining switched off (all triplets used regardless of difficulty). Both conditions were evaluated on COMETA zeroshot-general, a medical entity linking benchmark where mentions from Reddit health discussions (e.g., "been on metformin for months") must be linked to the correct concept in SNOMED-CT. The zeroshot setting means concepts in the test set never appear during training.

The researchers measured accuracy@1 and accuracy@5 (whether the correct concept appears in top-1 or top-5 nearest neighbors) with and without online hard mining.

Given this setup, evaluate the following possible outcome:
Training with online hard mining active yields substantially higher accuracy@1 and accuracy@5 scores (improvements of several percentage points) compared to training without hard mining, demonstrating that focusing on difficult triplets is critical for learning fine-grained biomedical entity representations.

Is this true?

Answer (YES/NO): YES